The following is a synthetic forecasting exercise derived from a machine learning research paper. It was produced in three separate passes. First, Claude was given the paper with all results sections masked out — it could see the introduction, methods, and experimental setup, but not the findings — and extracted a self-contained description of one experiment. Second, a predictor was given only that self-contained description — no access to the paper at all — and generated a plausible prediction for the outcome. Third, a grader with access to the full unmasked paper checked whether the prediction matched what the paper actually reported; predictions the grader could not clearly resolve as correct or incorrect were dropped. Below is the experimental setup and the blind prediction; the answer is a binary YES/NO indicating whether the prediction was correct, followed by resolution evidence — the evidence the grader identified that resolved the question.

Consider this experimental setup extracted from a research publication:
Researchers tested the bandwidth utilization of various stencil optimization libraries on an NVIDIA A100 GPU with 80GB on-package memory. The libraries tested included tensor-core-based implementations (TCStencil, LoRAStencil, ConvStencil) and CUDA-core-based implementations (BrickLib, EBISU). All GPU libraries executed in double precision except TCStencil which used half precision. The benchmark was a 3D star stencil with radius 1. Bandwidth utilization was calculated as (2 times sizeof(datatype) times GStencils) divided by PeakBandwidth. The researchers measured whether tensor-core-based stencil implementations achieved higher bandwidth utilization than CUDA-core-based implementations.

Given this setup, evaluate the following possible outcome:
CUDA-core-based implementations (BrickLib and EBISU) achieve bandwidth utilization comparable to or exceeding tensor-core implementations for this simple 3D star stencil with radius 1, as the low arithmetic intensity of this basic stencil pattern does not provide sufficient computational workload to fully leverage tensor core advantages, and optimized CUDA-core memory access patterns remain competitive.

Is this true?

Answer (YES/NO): YES